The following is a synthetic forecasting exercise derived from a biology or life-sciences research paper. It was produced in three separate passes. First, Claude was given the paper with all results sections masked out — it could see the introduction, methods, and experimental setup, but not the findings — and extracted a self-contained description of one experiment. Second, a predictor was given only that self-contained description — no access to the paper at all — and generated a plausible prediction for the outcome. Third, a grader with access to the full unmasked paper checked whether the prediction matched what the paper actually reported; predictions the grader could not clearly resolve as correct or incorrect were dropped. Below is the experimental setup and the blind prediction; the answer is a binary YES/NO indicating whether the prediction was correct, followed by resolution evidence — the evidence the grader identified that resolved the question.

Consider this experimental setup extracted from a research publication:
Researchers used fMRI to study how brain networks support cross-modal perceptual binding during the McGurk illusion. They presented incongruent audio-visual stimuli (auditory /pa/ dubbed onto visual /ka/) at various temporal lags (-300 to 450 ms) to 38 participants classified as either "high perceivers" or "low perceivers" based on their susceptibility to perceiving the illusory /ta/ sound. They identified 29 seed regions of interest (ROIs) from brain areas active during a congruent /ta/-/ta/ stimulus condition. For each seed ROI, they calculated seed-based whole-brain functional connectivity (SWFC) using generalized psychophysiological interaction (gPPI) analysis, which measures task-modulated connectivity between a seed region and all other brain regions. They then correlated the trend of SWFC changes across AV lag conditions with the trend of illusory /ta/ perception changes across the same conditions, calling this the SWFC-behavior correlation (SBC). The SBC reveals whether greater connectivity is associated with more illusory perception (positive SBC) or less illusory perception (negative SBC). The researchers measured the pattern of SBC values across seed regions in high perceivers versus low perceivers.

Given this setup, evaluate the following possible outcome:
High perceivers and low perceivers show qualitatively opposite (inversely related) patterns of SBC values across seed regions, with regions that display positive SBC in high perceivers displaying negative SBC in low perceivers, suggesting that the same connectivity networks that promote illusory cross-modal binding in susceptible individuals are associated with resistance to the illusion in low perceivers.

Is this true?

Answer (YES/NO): NO